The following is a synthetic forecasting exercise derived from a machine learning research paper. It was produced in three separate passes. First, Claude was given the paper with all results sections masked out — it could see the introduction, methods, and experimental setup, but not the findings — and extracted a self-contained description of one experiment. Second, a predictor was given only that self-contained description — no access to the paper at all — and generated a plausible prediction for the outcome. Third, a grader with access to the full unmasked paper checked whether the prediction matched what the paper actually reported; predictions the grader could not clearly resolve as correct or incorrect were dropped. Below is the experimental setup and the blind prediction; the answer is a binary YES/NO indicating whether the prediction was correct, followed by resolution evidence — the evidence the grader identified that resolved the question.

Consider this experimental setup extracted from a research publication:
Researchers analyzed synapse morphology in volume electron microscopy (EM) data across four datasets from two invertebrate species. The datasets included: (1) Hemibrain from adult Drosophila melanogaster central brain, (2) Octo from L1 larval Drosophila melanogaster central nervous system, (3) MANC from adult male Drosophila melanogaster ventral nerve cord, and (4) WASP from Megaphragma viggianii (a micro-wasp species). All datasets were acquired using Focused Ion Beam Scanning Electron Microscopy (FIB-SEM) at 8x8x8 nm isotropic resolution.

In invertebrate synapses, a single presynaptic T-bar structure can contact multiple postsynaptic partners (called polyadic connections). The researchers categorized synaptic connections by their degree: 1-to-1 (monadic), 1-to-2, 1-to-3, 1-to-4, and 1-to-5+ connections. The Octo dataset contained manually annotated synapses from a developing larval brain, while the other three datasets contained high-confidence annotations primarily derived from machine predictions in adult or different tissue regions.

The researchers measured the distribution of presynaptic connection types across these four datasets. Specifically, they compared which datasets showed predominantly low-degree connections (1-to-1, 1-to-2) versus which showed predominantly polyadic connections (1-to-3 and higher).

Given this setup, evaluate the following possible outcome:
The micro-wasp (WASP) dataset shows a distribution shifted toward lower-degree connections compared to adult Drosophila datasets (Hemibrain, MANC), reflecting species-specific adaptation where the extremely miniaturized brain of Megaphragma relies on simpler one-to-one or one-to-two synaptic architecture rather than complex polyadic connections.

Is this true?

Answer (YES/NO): NO